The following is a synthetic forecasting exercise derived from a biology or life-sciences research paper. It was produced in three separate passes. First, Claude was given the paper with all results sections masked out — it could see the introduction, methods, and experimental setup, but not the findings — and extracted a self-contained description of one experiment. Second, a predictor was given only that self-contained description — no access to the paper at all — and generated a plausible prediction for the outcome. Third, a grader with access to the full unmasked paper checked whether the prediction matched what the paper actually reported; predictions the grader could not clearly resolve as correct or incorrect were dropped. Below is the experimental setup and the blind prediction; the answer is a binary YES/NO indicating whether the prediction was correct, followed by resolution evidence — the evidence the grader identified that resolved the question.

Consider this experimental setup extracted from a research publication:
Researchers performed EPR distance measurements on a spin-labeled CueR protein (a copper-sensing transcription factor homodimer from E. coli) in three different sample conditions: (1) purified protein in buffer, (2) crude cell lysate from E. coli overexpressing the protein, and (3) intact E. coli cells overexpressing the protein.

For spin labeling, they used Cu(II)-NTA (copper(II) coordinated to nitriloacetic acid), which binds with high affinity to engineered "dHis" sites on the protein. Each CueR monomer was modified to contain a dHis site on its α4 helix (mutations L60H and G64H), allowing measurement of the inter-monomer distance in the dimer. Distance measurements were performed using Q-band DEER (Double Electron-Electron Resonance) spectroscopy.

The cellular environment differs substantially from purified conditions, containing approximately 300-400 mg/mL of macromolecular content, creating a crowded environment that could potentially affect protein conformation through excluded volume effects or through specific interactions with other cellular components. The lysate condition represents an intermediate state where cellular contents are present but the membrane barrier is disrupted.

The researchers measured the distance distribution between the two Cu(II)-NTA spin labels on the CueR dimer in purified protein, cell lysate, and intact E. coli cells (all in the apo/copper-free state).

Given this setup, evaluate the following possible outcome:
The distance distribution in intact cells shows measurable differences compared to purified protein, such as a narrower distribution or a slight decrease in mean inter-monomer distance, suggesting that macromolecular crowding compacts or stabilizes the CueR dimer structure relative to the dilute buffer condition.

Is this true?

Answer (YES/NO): NO